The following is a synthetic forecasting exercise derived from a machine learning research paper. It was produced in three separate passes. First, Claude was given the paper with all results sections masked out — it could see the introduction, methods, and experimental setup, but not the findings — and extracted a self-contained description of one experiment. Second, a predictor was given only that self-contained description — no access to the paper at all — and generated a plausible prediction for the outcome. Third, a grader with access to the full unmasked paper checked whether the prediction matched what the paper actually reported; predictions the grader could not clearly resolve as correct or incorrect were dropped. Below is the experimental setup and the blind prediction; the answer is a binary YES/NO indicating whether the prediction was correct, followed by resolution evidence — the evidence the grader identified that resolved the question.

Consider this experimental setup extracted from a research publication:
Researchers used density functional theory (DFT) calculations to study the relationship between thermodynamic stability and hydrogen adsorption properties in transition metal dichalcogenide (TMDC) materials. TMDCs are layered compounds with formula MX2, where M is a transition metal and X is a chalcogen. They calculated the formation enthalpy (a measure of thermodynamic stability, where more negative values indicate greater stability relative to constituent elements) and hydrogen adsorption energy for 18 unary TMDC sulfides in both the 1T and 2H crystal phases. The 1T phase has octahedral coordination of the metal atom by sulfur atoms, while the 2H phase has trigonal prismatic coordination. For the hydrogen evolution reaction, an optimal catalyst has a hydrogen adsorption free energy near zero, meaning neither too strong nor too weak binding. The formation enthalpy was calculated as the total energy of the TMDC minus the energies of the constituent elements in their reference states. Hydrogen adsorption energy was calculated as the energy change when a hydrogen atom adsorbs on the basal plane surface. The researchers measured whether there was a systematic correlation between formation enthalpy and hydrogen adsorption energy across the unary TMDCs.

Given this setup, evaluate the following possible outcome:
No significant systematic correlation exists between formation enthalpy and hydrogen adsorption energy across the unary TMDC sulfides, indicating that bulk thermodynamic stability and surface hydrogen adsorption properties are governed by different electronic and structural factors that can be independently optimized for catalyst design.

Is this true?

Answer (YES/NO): NO